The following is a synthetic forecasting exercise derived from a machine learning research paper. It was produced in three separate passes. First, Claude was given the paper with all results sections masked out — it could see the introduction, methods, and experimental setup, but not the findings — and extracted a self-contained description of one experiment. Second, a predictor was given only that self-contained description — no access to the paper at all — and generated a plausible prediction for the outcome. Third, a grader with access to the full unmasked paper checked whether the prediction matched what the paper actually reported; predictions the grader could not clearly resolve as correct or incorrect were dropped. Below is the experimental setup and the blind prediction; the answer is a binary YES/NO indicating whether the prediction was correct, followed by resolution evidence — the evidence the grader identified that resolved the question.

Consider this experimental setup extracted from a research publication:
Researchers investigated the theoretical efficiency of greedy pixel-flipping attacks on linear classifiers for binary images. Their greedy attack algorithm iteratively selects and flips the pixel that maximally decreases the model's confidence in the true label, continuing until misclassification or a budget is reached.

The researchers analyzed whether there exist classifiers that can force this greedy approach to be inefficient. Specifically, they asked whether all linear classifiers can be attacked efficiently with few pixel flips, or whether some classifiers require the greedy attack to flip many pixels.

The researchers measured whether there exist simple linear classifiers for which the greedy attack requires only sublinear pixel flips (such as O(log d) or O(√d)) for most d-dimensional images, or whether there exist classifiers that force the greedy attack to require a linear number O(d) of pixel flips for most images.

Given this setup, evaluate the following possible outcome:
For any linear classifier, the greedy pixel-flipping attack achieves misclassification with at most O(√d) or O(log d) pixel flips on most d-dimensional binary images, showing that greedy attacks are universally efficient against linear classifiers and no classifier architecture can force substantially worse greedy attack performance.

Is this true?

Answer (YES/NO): NO